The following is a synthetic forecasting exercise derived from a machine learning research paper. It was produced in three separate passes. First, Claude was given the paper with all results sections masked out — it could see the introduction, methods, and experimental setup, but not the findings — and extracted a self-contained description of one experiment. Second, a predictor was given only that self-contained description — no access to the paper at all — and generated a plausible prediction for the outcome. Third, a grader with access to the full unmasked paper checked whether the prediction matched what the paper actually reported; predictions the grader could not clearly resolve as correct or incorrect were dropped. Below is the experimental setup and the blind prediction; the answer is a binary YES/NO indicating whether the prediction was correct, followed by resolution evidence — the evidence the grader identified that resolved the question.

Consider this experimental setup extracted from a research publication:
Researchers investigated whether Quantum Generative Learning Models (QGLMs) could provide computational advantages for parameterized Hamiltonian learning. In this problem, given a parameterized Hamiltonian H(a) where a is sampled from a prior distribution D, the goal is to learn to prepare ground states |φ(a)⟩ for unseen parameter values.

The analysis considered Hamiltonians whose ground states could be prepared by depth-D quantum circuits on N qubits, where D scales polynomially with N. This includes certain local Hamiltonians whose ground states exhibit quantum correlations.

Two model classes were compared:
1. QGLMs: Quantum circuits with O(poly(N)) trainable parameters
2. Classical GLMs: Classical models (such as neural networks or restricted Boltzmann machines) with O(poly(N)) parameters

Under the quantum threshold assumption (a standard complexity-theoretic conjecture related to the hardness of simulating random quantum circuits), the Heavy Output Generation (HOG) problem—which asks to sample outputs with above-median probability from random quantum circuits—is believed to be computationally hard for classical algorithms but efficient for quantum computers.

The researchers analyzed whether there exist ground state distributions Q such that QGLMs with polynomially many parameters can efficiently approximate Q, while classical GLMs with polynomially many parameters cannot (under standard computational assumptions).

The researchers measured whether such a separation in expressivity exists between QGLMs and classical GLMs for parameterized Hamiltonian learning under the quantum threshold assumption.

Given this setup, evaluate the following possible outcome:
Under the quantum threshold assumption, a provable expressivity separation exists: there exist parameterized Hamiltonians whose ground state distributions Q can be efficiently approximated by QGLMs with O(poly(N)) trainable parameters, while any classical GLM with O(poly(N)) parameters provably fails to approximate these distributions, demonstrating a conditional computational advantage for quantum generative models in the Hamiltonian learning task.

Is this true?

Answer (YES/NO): YES